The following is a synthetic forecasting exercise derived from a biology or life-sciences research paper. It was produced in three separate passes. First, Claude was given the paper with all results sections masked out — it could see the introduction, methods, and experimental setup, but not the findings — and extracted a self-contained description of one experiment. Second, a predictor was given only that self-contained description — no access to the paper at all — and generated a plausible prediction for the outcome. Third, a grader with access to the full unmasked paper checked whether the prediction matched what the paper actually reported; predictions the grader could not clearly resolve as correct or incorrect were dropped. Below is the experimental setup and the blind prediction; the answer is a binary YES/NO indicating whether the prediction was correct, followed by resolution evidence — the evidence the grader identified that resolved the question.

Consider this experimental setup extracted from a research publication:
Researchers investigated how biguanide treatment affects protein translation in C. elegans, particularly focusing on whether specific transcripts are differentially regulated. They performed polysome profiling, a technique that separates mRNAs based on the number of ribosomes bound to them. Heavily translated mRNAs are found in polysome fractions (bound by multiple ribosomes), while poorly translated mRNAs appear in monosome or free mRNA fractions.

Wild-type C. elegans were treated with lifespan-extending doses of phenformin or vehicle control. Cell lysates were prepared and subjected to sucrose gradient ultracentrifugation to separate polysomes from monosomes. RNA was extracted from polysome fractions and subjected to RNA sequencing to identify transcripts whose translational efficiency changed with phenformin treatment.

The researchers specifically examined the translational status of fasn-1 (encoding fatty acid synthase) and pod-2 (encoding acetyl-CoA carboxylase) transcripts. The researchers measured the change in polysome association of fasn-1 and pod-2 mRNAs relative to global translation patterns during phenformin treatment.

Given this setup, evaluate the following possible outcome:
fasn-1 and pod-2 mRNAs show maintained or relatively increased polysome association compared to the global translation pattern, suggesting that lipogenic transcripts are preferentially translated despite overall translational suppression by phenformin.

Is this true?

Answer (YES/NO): YES